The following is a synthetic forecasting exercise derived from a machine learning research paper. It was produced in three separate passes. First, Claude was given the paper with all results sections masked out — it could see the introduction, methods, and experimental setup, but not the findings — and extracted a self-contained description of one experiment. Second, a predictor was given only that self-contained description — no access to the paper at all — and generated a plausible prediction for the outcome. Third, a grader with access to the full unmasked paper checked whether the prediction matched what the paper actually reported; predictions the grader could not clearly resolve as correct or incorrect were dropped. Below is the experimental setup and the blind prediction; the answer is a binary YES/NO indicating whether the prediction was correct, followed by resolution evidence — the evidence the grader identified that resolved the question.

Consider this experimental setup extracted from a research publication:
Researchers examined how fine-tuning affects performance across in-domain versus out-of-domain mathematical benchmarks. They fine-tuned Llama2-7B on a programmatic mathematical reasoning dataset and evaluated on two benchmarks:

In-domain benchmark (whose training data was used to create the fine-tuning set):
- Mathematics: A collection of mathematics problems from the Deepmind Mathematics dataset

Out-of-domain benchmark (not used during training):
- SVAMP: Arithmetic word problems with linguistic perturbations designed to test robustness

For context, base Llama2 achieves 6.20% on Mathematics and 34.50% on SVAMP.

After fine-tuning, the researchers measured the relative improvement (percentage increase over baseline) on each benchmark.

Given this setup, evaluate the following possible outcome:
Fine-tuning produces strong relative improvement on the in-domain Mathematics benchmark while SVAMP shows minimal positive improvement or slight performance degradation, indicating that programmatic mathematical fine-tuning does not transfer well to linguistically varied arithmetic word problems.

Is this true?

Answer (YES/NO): NO